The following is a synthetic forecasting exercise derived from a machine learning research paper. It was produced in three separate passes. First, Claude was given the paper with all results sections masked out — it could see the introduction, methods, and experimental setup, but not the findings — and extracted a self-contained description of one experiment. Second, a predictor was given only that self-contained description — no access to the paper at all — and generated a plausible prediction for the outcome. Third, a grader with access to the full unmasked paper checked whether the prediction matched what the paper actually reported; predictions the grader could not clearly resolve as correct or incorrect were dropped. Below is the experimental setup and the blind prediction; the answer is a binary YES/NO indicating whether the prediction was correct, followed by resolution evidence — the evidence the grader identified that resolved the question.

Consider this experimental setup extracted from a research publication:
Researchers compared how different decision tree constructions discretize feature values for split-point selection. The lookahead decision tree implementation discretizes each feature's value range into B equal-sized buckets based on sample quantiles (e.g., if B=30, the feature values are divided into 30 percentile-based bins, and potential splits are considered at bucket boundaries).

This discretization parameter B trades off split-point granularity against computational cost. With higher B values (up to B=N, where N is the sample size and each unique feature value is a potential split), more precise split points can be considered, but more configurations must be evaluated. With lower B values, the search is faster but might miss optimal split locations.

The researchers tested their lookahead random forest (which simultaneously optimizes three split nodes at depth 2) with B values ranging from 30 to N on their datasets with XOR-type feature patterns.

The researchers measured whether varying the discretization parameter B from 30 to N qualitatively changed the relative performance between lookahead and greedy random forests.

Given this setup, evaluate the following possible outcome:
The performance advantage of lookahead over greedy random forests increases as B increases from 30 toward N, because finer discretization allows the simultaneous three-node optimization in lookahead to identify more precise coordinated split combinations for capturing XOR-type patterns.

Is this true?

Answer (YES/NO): NO